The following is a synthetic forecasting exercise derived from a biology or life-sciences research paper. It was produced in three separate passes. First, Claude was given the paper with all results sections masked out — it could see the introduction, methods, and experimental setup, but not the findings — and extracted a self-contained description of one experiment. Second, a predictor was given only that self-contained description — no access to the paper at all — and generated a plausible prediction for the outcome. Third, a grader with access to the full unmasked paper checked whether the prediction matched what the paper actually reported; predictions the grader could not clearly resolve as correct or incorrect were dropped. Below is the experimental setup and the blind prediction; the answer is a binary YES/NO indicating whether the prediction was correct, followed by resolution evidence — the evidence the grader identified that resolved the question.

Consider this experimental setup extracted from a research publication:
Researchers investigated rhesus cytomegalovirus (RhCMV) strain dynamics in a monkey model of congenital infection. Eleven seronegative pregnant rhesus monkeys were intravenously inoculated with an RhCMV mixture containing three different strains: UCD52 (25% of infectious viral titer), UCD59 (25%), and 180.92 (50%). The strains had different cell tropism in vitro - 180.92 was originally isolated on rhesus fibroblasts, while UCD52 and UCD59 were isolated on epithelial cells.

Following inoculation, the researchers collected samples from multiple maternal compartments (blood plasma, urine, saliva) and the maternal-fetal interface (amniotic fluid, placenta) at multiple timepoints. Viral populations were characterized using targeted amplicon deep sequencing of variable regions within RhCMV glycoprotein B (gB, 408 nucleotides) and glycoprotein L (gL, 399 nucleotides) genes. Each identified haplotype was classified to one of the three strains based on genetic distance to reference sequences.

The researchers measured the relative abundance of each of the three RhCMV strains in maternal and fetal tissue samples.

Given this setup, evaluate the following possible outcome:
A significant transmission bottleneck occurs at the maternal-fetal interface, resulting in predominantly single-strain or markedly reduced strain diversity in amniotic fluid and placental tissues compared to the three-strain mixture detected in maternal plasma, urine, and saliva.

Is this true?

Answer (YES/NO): NO